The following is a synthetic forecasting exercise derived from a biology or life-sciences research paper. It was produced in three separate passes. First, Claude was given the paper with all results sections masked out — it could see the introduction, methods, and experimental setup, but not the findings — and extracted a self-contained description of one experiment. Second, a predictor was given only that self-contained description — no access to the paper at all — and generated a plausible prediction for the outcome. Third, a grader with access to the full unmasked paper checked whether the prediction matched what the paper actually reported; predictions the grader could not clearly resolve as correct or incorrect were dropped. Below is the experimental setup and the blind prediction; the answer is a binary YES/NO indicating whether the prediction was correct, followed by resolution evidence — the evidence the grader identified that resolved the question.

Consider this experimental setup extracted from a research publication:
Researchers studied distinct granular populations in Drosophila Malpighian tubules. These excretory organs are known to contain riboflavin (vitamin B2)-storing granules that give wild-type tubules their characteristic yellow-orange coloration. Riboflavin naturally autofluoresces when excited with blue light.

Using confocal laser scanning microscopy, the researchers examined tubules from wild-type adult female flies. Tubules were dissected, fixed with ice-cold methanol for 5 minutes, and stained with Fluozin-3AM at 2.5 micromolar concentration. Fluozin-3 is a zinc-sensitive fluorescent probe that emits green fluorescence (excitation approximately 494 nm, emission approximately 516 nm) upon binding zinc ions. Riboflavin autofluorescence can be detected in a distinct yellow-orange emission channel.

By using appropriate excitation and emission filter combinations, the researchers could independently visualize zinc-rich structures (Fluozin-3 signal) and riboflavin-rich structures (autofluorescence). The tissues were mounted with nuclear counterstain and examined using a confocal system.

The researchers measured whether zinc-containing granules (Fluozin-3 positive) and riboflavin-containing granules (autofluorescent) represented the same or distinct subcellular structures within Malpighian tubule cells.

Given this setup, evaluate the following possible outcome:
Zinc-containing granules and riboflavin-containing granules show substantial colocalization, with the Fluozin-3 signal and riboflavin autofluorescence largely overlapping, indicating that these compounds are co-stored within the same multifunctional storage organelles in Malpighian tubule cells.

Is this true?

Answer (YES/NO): NO